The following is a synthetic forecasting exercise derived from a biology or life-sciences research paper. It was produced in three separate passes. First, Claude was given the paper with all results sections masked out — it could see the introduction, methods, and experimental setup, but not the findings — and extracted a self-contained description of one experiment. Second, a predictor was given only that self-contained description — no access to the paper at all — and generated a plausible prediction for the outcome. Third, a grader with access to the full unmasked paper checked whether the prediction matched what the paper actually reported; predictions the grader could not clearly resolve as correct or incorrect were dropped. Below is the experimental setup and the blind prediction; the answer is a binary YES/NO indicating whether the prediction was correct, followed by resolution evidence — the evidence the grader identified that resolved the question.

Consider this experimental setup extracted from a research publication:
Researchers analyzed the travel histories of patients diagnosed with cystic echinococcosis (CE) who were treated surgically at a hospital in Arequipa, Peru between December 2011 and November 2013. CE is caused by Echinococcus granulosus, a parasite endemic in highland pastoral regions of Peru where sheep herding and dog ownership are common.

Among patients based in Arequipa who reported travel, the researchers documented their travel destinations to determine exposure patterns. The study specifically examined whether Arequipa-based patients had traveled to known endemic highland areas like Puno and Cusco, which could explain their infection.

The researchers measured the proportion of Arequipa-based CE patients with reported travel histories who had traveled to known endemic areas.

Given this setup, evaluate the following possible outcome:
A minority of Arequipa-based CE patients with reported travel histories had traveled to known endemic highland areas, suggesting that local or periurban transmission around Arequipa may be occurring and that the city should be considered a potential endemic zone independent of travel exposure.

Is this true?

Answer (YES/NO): NO